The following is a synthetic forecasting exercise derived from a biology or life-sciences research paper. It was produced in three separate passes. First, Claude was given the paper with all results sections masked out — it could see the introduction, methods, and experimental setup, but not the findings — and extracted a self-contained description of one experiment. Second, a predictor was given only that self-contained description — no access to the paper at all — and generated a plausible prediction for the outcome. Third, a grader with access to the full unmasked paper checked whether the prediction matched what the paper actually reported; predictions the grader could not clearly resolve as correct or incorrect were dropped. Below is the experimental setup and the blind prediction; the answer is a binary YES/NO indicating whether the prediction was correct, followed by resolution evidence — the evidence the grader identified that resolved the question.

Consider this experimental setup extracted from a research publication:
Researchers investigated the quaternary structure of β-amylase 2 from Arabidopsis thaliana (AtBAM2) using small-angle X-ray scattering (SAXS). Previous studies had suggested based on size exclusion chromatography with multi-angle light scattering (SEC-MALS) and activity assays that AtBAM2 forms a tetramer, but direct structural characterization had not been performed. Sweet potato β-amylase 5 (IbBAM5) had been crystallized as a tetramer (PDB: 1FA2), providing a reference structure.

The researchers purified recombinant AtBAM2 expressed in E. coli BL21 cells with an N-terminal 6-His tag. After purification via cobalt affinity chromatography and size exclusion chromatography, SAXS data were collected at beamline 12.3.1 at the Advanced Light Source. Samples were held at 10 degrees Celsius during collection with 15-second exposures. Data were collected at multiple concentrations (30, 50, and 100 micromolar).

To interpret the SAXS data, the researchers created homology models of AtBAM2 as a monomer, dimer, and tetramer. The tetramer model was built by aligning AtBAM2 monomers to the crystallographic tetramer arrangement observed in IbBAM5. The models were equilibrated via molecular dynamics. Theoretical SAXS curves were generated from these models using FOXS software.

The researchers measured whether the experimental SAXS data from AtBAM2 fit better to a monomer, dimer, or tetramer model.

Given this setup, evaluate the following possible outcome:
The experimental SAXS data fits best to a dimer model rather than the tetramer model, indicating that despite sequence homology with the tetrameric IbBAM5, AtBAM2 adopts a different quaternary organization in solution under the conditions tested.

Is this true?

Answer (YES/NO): NO